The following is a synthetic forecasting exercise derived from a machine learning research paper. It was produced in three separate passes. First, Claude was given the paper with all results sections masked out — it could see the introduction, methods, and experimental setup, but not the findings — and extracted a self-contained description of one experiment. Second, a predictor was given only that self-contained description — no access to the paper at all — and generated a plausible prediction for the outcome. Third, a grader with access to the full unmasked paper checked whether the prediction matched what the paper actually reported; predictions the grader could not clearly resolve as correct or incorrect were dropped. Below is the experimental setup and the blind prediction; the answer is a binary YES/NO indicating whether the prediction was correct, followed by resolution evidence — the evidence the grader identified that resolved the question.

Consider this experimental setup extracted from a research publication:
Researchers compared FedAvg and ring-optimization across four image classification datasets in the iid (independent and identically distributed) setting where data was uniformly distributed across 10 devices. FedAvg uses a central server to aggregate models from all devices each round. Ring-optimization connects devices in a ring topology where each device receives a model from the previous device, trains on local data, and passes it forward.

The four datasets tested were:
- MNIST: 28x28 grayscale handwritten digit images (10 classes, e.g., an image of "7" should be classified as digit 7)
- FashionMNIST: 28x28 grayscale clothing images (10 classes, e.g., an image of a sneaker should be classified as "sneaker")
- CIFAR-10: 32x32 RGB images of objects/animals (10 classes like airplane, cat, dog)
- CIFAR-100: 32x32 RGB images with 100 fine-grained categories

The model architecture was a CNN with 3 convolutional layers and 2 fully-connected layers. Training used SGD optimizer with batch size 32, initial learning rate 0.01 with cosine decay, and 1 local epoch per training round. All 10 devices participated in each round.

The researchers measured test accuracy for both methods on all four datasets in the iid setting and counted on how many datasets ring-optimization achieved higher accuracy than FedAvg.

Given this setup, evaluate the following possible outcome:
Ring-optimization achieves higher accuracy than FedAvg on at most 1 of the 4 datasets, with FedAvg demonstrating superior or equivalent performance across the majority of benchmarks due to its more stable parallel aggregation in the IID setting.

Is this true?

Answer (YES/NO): NO